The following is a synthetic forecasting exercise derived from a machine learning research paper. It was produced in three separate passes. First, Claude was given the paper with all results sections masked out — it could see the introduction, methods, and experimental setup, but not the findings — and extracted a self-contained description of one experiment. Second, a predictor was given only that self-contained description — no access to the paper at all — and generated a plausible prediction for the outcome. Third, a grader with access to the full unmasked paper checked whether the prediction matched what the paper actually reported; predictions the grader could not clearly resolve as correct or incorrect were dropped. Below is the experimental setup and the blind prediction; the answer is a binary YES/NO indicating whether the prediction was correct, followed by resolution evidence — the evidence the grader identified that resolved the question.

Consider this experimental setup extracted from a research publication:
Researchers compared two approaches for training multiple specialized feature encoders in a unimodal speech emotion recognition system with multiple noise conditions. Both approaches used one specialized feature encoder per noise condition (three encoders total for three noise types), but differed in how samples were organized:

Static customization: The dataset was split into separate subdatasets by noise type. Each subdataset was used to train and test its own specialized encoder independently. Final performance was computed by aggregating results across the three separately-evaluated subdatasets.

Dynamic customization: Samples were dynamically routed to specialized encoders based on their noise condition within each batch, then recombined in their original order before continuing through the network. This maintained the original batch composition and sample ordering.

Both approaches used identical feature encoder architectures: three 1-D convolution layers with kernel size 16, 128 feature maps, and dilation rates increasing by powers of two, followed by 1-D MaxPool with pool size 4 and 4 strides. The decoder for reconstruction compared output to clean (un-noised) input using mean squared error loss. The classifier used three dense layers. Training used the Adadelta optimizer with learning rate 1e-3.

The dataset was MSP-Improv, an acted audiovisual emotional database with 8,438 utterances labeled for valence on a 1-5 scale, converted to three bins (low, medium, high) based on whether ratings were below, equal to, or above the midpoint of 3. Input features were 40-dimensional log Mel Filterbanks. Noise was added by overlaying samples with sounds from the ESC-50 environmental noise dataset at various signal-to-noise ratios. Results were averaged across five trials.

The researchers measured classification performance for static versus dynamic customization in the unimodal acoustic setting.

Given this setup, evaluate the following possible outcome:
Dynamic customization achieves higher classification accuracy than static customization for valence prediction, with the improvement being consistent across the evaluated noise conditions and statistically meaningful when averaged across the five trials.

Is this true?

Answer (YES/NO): NO